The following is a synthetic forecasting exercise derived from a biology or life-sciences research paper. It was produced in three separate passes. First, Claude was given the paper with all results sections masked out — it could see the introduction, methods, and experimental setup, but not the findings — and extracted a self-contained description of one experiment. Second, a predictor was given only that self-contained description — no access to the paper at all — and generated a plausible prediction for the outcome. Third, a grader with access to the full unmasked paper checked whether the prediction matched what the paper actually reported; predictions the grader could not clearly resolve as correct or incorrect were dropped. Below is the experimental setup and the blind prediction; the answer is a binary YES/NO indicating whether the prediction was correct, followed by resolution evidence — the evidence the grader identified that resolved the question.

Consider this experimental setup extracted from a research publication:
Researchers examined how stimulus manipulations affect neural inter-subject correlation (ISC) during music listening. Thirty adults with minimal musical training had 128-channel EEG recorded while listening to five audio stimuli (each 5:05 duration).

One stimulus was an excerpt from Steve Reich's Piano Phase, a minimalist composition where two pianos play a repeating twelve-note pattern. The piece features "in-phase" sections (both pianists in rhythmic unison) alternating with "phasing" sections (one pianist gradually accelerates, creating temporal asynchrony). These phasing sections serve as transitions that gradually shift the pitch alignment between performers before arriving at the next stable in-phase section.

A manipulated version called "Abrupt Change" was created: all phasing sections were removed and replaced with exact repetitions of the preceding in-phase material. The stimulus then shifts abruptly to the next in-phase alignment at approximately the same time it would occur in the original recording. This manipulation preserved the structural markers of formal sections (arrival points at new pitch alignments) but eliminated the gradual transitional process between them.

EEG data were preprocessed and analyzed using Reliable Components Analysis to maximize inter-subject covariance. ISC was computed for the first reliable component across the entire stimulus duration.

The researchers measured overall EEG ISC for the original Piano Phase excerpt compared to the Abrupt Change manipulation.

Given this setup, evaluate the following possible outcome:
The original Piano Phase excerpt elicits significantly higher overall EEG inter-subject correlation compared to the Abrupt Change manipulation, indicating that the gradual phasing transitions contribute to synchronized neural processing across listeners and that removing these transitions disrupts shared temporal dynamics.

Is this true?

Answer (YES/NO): NO